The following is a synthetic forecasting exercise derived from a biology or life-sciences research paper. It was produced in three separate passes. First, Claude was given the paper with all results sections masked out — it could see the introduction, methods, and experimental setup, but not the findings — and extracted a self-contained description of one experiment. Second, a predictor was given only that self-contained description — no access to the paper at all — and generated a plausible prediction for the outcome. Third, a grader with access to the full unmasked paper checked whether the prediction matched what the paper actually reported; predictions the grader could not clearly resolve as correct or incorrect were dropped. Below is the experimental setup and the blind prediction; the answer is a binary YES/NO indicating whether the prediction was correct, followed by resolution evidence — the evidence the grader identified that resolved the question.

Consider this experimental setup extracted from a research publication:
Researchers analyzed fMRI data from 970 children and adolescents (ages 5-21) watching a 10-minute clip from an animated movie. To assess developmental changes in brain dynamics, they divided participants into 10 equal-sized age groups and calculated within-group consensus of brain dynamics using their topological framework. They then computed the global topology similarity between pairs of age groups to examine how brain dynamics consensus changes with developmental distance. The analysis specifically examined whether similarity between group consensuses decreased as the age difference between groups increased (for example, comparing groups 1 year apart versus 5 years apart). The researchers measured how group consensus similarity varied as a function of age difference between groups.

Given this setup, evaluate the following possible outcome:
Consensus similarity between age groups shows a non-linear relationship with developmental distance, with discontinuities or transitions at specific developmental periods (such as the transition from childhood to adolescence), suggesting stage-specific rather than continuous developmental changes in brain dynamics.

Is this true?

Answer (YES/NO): NO